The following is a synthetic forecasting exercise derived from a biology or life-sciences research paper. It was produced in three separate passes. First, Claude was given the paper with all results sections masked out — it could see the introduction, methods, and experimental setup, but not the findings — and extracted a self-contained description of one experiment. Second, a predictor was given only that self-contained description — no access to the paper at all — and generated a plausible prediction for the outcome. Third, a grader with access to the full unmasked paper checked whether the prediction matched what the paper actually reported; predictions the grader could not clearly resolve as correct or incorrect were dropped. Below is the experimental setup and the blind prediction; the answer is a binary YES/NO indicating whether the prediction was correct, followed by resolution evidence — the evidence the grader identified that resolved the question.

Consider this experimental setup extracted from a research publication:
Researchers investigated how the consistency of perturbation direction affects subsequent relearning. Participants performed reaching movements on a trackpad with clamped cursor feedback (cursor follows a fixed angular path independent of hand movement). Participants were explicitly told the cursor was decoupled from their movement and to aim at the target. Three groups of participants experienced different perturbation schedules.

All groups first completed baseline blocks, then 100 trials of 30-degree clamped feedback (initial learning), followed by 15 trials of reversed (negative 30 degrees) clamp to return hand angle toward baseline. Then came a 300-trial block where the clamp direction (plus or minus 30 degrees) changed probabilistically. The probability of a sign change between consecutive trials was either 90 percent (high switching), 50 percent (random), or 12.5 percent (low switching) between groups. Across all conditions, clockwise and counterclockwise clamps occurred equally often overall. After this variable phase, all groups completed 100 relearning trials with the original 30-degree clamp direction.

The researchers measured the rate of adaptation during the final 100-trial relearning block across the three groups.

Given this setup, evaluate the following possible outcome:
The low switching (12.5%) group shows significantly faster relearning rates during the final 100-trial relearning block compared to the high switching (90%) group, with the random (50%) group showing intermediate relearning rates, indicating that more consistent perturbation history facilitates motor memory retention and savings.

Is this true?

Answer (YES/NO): NO